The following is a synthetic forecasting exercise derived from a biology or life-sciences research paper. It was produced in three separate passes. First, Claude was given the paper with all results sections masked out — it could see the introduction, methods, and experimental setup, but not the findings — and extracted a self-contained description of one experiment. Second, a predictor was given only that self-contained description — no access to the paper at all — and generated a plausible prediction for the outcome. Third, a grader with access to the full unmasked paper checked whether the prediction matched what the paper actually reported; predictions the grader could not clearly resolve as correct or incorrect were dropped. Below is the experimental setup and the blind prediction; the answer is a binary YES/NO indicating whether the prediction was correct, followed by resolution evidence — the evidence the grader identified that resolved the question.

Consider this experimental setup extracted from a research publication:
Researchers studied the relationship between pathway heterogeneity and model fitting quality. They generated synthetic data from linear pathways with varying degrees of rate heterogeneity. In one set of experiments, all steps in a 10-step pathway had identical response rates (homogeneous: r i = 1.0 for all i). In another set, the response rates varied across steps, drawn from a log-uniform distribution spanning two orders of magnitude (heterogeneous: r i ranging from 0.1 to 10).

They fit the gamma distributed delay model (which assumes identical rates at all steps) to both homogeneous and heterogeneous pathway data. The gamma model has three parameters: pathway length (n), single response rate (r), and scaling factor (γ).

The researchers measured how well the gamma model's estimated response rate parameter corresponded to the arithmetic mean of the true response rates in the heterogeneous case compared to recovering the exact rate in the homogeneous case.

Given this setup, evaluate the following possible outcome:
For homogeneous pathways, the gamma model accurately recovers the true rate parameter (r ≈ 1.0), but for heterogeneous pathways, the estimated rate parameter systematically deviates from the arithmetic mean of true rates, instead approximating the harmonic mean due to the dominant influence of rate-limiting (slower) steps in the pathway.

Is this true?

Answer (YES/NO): NO